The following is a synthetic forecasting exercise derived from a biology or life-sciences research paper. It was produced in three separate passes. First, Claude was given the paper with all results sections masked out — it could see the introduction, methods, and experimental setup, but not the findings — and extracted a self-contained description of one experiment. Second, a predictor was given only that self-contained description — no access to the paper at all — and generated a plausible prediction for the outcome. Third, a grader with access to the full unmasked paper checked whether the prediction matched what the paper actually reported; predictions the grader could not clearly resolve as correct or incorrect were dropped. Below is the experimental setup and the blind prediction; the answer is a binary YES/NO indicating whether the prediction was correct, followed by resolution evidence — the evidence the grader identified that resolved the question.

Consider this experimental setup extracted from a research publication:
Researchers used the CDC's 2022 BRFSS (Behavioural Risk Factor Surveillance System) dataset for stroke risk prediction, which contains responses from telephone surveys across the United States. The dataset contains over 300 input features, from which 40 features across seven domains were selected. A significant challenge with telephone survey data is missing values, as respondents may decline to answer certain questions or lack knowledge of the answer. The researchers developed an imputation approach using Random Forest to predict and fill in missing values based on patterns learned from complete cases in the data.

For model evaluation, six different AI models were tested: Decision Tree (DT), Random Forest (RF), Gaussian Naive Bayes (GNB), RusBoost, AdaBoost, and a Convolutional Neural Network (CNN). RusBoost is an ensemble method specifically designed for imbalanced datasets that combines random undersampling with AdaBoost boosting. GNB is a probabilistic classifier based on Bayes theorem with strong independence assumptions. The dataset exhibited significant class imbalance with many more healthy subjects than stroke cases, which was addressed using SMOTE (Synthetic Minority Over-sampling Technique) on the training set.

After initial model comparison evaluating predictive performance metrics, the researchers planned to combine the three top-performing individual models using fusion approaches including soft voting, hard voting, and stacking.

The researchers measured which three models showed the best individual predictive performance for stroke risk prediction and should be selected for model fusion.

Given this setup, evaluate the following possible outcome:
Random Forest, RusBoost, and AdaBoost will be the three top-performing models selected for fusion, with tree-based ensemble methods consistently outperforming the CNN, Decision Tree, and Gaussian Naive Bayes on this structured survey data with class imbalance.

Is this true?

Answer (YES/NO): NO